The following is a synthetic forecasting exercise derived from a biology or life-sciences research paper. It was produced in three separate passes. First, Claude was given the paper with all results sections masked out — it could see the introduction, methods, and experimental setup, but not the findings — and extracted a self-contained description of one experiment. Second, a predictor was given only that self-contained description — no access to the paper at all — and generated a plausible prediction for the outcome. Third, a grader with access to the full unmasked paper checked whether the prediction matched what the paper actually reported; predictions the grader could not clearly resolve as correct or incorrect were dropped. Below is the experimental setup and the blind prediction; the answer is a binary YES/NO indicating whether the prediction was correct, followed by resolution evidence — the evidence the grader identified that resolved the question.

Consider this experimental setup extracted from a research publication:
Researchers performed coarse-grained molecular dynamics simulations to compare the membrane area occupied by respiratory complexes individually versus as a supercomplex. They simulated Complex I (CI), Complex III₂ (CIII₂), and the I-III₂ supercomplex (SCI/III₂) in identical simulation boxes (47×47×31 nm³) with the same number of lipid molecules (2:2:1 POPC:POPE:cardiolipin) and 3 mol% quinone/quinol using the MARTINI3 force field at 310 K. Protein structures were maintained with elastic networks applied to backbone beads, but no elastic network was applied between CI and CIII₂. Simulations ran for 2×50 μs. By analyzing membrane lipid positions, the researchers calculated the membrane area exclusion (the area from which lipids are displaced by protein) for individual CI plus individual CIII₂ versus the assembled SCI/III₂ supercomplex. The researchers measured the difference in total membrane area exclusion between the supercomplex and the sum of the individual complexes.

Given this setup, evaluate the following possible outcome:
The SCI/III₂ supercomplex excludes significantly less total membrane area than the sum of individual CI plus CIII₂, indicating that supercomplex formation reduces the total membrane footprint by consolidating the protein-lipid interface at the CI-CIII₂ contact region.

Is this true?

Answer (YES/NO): YES